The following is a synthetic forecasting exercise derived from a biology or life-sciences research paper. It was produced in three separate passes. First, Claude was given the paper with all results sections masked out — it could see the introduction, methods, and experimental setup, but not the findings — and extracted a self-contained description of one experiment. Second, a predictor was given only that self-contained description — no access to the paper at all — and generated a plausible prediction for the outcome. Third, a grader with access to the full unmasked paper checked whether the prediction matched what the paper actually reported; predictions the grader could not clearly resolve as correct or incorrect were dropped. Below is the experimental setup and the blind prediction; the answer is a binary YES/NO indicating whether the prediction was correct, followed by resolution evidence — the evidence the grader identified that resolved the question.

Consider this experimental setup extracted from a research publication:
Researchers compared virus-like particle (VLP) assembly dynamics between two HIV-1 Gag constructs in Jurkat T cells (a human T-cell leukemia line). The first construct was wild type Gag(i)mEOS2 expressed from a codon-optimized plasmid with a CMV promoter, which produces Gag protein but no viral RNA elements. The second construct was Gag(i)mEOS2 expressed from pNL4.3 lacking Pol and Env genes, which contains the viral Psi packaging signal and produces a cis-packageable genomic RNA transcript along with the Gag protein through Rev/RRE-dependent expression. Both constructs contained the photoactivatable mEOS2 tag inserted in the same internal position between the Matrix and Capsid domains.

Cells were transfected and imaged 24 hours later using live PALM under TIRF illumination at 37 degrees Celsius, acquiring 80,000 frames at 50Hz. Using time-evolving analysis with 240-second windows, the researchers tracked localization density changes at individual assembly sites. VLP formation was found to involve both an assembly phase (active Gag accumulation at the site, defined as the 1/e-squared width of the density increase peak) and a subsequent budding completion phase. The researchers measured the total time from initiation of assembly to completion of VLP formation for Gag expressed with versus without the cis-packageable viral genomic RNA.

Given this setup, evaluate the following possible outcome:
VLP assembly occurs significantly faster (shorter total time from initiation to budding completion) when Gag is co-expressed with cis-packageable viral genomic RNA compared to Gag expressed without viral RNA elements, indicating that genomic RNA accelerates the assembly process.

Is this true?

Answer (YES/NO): NO